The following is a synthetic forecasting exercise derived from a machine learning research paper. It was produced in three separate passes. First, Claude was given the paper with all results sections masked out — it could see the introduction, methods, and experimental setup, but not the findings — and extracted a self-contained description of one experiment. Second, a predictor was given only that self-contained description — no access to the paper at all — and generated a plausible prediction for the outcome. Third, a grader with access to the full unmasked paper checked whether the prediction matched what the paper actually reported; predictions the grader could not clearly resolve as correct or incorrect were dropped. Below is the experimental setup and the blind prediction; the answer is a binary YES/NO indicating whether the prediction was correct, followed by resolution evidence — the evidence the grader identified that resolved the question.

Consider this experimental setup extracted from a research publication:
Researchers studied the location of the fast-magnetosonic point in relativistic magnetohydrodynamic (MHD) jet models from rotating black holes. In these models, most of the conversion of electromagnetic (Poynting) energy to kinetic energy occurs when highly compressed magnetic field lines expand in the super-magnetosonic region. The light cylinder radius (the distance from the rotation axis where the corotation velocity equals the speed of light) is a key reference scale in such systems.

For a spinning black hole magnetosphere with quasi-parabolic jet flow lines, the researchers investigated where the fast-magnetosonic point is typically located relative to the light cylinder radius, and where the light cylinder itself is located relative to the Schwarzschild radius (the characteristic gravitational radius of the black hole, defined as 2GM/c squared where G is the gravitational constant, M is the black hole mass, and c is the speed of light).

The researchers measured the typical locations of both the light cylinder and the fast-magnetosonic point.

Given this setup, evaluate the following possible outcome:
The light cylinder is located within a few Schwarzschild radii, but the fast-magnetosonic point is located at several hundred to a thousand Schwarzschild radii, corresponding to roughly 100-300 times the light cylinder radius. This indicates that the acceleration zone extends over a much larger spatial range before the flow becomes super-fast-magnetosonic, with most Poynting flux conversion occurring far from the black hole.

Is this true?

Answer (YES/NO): NO